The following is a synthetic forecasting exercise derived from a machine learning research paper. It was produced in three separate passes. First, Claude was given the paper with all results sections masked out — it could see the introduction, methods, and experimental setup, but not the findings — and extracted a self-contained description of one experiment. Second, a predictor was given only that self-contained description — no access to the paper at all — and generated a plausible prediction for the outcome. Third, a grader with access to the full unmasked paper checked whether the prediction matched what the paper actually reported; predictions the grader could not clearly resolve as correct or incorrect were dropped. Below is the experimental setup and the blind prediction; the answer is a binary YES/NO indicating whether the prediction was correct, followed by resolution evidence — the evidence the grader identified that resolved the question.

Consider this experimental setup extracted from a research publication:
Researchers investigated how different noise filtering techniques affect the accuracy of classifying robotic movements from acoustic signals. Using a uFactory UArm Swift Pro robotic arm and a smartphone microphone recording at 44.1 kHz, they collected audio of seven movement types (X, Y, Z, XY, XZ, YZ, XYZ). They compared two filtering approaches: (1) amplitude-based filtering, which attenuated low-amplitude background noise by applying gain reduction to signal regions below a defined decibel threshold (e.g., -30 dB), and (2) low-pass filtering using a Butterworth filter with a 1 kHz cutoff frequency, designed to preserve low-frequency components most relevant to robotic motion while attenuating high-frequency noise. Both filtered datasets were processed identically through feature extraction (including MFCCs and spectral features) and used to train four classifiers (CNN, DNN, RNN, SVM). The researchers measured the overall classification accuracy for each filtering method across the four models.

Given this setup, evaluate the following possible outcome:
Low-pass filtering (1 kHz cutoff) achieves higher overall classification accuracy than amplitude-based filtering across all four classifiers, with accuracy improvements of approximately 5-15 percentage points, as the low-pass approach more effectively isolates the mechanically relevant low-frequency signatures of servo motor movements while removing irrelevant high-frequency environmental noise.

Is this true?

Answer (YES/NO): NO